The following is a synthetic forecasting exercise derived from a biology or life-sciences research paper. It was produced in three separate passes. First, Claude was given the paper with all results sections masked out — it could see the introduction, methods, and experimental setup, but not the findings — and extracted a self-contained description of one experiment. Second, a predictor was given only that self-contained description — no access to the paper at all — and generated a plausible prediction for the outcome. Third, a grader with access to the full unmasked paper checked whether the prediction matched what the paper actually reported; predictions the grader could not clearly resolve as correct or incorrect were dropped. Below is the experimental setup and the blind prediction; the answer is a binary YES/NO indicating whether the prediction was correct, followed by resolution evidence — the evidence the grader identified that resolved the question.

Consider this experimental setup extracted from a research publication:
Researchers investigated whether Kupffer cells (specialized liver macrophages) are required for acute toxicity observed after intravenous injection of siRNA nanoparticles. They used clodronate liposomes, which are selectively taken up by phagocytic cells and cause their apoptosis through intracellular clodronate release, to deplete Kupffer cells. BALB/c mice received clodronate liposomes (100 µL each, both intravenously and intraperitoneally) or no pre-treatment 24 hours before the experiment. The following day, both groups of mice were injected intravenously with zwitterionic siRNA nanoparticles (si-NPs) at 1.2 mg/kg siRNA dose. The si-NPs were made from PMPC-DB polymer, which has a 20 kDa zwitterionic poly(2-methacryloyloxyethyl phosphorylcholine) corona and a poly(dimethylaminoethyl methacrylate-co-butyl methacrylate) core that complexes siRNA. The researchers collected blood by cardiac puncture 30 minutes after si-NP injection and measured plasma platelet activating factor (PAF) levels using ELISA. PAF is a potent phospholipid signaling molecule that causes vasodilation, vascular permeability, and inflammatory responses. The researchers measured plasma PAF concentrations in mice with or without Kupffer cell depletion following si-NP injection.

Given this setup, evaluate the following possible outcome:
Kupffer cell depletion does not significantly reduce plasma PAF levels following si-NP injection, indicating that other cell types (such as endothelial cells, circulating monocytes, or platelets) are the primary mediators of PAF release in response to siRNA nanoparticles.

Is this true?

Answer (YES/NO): NO